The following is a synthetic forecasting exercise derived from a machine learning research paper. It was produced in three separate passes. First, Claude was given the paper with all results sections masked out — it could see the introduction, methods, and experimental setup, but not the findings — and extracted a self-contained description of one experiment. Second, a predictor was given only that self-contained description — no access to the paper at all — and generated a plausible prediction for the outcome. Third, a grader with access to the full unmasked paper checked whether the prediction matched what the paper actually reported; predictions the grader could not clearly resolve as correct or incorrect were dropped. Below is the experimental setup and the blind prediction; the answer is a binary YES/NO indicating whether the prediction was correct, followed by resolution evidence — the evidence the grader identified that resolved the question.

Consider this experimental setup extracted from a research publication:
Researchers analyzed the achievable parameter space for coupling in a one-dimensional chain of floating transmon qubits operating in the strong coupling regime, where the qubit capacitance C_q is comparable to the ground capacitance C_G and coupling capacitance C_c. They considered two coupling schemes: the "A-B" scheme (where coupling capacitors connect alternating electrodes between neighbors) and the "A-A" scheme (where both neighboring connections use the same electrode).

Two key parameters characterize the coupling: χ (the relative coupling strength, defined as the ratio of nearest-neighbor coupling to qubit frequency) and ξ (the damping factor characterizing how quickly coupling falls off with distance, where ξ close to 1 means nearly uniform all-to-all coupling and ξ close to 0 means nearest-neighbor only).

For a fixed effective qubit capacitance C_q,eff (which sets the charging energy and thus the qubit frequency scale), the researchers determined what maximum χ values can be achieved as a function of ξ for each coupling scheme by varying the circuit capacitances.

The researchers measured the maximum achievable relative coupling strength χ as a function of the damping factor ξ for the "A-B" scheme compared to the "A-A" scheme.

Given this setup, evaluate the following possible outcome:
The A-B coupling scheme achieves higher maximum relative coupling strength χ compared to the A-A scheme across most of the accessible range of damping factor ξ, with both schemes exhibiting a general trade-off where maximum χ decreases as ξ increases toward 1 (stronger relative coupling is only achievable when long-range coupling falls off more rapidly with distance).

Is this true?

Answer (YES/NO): NO